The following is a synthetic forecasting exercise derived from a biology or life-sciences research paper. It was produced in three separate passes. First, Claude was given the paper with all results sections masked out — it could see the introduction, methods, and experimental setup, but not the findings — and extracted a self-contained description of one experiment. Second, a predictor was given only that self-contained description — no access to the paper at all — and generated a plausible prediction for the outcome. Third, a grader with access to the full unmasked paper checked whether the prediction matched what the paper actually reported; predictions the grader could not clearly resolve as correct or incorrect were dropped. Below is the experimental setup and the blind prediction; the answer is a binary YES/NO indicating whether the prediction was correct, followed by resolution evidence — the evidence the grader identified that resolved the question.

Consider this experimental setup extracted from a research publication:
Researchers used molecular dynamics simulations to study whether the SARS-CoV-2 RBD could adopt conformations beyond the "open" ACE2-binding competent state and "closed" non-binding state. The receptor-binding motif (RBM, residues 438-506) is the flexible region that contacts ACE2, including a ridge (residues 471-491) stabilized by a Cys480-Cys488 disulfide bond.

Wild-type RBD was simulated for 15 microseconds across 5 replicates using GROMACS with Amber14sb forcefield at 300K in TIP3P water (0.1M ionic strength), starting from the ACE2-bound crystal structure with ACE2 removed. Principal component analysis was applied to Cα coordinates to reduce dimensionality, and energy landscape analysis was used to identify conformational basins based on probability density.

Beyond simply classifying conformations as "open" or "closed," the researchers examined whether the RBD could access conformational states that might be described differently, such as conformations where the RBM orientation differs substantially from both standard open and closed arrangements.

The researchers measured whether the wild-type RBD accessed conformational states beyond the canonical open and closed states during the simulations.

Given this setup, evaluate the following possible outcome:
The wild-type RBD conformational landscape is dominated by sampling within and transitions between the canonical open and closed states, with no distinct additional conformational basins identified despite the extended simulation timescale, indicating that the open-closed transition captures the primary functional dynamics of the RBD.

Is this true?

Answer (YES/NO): NO